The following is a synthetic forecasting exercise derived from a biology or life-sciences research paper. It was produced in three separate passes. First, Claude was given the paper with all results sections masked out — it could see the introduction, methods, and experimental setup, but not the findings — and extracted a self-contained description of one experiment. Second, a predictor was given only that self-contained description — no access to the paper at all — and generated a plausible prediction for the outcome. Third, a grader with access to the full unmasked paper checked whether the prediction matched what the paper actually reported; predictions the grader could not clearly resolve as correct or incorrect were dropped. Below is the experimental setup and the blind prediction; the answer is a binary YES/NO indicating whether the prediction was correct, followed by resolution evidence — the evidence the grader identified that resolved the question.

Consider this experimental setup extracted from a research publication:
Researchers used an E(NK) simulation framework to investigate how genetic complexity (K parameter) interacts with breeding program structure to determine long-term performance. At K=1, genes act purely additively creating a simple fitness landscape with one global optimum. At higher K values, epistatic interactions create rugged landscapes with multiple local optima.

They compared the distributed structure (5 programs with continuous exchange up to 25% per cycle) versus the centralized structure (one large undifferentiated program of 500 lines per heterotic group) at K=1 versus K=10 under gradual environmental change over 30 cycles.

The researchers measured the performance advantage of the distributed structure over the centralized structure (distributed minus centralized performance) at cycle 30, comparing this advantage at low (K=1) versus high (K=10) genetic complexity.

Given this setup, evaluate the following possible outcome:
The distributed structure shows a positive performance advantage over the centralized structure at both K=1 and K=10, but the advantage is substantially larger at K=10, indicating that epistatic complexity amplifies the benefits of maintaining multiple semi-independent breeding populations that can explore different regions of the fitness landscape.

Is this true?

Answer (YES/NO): NO